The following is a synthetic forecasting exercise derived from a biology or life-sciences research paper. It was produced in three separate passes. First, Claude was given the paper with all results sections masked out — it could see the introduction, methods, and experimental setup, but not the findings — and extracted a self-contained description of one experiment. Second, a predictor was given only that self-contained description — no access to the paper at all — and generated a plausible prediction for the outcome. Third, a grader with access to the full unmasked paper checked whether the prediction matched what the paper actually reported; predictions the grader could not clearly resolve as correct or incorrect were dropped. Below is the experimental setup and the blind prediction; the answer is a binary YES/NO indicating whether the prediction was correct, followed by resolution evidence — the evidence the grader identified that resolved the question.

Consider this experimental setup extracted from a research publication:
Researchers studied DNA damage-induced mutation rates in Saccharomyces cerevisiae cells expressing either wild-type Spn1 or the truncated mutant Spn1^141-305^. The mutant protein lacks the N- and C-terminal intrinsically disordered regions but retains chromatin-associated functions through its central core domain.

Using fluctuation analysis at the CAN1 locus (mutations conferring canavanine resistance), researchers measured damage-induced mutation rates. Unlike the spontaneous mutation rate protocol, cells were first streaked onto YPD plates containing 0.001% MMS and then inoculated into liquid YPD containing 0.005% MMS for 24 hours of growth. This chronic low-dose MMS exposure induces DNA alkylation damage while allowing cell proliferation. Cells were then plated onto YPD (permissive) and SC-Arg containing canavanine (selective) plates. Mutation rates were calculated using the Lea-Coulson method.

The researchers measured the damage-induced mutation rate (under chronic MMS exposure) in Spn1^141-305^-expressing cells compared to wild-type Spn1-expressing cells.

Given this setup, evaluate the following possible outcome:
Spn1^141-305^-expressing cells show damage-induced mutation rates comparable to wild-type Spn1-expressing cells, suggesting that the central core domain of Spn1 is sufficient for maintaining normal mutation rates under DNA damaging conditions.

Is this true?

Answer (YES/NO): NO